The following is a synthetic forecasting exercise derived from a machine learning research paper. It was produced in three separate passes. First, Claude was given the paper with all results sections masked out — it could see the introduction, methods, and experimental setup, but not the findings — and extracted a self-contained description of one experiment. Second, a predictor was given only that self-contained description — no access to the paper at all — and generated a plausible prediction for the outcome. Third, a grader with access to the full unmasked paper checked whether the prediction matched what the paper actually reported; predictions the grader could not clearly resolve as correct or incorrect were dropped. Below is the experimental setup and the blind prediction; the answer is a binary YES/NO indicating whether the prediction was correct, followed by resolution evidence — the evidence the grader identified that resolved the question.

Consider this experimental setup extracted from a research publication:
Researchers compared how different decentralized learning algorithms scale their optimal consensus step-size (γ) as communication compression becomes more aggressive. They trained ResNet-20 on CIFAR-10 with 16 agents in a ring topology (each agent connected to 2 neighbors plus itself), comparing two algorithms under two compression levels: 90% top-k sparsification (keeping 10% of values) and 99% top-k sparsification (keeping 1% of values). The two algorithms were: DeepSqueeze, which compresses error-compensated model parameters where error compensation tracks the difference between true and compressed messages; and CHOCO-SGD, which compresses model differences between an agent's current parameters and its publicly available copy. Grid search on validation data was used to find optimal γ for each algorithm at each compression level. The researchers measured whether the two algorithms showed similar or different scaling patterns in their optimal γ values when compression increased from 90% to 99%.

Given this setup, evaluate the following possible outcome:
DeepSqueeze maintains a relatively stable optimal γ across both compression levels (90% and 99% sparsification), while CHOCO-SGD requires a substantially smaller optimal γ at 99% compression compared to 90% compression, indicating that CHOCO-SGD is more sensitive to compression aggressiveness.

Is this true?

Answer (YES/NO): NO